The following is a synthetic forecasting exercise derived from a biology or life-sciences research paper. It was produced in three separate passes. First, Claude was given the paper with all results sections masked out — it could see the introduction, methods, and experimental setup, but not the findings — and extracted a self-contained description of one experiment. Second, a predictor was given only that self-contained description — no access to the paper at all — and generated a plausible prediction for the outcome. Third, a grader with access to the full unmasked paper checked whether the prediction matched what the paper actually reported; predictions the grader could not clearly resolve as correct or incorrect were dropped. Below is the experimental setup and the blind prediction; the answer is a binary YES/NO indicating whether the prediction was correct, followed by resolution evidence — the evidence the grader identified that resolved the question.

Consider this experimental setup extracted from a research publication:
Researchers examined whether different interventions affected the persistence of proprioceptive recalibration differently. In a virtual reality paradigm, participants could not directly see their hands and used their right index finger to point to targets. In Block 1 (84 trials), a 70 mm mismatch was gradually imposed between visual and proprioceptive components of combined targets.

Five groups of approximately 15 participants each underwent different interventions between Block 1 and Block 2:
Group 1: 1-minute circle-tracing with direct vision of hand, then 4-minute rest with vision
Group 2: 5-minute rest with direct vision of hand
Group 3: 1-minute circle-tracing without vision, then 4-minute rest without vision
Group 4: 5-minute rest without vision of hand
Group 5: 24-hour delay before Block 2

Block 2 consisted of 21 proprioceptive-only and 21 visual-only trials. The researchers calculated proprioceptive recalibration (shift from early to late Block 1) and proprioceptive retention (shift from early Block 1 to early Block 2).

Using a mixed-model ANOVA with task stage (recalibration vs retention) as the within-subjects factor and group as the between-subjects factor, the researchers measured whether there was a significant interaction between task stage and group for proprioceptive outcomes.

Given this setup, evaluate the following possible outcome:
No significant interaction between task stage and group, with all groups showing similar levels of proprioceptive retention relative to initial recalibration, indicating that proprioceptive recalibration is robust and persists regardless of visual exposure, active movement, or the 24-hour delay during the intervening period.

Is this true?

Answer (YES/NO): NO